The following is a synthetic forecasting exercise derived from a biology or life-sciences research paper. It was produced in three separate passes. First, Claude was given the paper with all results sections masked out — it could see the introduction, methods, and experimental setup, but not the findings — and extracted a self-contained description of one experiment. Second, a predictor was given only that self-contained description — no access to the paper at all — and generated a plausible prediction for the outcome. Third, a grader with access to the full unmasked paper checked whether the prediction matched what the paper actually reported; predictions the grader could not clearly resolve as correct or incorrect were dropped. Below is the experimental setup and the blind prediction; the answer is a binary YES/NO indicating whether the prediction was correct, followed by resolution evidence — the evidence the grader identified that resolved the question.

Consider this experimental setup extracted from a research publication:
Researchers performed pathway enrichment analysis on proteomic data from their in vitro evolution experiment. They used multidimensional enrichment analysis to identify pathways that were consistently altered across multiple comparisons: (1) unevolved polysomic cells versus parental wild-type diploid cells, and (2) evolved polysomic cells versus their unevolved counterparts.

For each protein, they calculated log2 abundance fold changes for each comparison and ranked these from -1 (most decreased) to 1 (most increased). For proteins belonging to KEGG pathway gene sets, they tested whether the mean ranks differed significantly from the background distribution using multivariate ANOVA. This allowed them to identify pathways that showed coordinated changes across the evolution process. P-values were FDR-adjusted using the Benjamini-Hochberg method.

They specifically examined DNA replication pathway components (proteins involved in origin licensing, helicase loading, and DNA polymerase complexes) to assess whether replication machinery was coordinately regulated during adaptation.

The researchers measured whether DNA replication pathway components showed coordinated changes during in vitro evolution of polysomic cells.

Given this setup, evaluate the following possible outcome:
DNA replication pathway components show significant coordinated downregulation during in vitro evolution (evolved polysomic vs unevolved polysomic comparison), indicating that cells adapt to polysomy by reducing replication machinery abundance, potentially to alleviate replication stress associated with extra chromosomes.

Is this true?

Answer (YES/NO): NO